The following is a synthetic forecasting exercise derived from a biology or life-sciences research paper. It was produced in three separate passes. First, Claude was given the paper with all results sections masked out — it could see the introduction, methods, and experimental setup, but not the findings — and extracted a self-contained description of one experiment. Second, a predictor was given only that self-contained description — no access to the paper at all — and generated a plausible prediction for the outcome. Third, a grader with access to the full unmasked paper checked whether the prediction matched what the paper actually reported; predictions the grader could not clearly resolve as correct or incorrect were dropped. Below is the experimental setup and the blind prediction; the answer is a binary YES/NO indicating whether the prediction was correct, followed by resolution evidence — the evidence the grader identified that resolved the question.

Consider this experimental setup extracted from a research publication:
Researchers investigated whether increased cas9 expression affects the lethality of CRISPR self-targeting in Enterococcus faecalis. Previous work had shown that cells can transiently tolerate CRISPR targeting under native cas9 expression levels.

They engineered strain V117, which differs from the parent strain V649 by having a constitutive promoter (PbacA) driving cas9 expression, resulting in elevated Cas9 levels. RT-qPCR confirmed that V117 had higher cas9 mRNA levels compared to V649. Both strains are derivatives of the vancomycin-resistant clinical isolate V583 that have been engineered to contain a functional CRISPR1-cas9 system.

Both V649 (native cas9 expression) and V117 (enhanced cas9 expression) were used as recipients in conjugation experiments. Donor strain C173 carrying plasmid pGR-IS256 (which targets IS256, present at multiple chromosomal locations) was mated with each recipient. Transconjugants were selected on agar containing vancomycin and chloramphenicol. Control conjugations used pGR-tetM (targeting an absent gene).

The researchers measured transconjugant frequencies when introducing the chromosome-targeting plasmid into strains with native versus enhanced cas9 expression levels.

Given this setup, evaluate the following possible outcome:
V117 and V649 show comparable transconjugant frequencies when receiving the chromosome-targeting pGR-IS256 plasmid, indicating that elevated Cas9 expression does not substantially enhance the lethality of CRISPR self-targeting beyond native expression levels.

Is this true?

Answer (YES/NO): NO